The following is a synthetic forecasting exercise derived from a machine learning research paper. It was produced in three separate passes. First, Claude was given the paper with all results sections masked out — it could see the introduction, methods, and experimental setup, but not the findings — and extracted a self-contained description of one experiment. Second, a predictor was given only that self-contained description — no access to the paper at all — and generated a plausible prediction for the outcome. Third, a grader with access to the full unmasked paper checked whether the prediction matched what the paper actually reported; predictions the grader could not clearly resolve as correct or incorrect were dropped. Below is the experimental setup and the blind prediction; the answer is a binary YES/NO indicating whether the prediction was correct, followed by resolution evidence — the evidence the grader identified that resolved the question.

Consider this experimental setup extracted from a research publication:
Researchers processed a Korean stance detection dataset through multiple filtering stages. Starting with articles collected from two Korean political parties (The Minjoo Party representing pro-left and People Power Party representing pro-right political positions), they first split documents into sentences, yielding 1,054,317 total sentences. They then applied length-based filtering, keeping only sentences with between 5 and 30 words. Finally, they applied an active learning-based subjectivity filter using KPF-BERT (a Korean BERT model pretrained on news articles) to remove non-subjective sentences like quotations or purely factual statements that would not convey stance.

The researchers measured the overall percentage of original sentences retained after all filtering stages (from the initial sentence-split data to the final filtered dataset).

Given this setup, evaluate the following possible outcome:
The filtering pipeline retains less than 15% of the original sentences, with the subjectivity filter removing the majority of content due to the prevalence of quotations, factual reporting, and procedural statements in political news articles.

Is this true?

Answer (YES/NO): NO